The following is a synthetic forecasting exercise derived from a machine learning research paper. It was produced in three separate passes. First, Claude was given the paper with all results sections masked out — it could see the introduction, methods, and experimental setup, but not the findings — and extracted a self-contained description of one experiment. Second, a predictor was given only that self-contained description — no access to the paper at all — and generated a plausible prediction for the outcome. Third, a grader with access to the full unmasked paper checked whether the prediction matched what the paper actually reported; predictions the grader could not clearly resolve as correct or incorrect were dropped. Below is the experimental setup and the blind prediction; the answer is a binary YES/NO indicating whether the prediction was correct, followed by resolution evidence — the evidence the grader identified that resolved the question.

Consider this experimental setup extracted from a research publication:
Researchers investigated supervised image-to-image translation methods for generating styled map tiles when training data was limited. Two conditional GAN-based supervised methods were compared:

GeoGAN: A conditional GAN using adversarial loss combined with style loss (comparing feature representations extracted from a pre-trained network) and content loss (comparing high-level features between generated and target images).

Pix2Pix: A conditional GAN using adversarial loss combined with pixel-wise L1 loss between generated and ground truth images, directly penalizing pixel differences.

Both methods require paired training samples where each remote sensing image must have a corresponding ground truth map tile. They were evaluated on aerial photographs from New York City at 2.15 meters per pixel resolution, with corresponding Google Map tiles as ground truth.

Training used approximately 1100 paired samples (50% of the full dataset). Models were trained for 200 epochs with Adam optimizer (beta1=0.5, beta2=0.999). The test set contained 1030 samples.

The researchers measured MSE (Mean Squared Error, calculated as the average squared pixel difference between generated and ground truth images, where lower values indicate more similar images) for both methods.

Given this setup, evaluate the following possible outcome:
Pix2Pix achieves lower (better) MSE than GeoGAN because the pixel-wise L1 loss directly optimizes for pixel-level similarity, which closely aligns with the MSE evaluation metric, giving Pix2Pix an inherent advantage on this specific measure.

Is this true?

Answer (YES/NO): NO